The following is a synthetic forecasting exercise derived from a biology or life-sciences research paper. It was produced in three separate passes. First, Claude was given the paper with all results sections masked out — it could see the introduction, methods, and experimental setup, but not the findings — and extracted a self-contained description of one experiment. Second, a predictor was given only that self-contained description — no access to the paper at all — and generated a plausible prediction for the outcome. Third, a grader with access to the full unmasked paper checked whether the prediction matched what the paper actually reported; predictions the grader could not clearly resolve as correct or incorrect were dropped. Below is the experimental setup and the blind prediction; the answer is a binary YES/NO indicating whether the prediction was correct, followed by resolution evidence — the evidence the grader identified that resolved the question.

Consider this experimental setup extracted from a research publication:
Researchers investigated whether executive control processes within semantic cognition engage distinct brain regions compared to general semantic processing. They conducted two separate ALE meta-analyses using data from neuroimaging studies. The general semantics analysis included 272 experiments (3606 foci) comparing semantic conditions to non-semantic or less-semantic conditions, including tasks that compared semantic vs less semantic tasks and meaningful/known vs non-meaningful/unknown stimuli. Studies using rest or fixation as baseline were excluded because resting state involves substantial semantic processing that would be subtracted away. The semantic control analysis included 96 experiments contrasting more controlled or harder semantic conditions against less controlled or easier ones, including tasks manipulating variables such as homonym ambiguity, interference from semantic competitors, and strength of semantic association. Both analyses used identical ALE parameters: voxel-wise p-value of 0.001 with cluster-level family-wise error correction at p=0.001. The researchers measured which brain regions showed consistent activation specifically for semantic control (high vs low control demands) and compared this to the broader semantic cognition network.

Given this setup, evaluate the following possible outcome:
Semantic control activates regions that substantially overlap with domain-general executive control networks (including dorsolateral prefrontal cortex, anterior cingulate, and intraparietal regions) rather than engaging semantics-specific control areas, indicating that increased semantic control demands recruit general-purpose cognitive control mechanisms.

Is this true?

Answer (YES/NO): NO